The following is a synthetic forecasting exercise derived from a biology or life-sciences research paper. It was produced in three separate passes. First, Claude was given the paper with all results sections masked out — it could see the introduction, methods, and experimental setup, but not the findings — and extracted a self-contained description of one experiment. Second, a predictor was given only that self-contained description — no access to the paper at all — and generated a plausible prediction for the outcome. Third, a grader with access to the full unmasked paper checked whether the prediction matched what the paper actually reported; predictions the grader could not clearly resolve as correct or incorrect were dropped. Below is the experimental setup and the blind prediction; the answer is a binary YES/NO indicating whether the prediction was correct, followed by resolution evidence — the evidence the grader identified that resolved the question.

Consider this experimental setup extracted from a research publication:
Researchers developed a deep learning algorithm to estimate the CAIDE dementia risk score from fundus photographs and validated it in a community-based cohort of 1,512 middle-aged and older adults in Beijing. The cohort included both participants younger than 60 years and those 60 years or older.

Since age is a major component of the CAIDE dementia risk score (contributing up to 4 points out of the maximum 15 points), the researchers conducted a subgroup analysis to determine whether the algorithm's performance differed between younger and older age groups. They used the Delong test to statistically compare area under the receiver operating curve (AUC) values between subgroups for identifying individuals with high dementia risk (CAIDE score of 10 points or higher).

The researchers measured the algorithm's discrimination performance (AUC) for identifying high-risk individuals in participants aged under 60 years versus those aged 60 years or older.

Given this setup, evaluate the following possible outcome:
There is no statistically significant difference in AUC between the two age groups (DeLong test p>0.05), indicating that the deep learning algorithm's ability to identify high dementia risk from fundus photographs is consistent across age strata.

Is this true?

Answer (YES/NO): NO